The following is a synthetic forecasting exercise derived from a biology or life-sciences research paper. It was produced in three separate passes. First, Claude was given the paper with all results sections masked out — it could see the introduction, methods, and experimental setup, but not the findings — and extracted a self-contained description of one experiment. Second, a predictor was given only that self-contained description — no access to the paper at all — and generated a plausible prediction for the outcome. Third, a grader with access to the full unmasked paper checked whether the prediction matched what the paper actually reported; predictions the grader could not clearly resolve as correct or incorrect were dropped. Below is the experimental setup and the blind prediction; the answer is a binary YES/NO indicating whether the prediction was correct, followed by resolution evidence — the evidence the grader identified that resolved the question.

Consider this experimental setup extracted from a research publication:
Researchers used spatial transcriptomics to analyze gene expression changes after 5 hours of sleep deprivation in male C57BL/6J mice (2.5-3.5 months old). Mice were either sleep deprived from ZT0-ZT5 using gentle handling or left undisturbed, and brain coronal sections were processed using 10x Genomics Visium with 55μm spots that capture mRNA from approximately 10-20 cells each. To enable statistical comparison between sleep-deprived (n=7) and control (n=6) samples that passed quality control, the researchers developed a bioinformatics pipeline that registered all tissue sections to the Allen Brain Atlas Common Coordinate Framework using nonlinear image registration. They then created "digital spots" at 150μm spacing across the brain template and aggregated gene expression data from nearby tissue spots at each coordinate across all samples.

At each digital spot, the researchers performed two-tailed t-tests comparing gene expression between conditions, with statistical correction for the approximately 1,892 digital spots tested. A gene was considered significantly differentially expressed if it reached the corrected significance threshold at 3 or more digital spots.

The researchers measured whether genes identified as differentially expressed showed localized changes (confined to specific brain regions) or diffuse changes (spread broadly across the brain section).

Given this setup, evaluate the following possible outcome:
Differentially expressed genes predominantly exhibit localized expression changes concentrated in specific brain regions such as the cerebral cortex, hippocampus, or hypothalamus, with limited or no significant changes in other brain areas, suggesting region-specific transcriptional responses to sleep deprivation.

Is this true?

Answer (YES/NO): YES